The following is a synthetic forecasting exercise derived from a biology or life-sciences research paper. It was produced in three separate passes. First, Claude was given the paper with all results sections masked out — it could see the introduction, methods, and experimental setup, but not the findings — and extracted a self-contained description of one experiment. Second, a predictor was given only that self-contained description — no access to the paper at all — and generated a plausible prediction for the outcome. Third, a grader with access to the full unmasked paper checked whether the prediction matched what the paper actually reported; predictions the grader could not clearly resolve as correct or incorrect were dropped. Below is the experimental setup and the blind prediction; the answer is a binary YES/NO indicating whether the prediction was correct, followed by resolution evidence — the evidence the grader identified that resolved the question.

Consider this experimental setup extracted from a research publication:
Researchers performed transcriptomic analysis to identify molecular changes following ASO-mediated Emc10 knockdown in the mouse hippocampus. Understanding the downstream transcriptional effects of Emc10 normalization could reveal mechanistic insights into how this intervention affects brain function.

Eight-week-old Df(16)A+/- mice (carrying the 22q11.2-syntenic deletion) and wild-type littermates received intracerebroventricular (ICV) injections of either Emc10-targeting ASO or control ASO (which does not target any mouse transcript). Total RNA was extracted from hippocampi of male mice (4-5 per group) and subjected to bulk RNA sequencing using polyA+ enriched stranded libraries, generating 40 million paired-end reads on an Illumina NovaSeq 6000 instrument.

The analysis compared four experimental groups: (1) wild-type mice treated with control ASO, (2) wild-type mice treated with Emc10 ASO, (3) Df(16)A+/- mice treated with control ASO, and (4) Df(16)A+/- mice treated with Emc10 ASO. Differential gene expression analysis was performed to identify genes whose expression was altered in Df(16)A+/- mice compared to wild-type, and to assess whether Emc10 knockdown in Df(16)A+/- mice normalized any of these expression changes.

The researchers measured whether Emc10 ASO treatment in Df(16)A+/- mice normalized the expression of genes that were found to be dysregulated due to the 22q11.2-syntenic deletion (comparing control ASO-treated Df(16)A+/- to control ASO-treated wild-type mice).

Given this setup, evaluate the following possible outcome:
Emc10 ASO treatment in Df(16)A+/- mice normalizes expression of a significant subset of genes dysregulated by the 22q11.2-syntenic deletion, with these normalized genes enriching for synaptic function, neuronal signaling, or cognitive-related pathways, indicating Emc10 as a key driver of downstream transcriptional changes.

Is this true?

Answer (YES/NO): NO